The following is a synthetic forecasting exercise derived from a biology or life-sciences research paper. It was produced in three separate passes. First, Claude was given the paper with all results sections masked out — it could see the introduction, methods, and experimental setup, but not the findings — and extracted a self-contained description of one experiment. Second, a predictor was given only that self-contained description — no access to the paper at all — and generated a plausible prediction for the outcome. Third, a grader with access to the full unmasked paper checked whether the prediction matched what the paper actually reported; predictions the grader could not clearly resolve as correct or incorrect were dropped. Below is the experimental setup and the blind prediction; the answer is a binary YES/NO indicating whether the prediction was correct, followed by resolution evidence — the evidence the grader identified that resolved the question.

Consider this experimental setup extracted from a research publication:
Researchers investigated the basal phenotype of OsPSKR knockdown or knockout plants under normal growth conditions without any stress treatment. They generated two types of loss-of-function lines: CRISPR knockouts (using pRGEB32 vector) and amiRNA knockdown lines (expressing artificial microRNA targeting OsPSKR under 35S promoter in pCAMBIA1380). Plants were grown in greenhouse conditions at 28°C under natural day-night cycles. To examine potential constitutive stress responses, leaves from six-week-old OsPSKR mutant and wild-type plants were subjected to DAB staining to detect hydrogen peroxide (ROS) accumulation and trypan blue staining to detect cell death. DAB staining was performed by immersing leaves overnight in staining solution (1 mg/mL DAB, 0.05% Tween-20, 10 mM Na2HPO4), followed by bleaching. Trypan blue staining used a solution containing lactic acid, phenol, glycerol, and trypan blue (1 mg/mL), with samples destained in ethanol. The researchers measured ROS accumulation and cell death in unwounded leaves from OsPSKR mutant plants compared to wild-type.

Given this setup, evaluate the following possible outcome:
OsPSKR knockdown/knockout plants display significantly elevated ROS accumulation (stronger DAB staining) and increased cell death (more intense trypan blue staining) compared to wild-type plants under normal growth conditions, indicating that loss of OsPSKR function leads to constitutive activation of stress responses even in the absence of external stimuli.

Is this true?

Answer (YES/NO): YES